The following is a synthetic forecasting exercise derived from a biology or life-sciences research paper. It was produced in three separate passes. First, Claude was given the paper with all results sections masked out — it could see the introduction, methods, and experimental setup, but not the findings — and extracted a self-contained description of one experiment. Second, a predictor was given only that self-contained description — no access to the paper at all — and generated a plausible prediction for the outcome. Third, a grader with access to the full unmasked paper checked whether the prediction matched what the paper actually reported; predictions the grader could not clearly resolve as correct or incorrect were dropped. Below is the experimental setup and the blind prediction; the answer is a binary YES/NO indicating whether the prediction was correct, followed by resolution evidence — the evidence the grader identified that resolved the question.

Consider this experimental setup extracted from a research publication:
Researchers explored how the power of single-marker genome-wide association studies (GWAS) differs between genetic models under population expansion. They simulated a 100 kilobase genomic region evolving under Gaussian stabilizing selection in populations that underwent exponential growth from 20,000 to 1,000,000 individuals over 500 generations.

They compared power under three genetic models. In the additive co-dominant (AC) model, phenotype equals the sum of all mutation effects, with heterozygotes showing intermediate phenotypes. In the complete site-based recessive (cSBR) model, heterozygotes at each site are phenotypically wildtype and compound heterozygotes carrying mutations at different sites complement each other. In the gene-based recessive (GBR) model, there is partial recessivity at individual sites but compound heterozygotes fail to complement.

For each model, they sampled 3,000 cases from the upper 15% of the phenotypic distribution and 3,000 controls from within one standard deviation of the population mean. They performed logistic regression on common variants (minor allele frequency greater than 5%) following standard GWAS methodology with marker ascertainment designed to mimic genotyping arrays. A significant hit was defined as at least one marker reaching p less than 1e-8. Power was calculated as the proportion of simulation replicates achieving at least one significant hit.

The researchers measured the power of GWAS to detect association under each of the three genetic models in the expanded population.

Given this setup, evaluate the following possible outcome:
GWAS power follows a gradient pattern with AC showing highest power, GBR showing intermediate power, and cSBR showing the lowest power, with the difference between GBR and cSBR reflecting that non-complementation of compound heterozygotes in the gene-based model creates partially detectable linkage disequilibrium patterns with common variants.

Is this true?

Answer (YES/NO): NO